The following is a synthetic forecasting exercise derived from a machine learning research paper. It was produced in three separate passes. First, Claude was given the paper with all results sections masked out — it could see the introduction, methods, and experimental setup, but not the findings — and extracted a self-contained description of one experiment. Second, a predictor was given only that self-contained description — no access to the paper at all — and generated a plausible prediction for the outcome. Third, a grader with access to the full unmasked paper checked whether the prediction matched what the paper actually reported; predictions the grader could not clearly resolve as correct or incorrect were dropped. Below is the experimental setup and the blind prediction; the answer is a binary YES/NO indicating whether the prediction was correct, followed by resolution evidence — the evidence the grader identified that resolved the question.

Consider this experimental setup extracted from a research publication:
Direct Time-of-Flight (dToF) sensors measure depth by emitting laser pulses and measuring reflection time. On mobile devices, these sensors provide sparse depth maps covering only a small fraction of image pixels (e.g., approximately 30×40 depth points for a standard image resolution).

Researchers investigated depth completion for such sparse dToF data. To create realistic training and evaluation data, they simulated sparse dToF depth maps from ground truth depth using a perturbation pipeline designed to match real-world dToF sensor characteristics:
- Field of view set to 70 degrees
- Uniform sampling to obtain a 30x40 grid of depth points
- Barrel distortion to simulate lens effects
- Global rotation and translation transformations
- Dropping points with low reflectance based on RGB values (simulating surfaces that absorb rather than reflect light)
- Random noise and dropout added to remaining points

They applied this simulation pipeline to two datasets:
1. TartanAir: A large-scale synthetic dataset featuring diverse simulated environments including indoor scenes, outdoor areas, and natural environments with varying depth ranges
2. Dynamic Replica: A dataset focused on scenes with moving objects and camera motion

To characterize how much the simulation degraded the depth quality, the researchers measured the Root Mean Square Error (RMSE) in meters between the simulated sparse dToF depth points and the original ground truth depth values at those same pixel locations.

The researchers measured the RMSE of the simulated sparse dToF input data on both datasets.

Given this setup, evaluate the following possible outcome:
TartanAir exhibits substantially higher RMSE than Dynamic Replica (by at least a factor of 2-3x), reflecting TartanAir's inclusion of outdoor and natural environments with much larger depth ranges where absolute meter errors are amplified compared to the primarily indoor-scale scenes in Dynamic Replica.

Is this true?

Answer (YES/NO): NO